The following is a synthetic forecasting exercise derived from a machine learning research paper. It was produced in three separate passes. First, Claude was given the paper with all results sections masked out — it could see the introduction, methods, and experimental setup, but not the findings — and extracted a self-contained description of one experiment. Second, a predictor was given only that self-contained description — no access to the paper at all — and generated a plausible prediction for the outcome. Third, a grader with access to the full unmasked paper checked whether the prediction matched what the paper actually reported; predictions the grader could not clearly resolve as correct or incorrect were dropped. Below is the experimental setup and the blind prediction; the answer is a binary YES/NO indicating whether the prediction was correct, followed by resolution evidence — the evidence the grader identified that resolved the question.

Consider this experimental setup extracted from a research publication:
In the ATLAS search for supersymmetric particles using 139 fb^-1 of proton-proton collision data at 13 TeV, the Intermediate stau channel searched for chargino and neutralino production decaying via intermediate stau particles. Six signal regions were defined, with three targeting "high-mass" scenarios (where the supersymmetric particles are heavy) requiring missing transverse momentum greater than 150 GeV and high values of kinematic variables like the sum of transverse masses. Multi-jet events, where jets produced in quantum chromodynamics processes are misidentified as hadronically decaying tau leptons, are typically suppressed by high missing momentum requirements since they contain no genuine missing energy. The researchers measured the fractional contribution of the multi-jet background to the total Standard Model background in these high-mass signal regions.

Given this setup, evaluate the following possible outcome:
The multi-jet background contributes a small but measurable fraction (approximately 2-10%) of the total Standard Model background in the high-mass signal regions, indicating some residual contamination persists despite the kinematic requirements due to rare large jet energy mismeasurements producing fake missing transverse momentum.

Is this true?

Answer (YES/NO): NO